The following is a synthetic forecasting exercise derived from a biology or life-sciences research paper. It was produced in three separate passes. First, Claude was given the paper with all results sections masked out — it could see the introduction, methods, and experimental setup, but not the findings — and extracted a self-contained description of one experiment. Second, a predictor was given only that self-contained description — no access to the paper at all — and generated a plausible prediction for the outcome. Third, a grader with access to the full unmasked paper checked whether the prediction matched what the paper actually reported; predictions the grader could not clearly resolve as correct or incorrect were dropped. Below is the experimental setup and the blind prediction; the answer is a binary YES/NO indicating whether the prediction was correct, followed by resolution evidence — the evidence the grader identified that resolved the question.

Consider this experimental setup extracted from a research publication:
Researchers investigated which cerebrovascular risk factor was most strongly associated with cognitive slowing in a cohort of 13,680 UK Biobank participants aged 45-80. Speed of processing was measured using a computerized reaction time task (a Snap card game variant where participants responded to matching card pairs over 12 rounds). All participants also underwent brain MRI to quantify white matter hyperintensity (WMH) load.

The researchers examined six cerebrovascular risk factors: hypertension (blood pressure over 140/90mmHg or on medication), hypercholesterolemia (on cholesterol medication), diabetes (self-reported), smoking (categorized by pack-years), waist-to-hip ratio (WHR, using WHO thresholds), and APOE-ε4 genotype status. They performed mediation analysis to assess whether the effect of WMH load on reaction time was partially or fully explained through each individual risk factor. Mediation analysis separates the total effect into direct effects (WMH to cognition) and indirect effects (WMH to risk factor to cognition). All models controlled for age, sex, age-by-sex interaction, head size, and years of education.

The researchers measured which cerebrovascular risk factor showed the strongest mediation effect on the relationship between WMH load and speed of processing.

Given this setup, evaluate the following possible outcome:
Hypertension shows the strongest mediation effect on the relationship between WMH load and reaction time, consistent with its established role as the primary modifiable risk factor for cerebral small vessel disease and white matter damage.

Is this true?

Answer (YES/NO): NO